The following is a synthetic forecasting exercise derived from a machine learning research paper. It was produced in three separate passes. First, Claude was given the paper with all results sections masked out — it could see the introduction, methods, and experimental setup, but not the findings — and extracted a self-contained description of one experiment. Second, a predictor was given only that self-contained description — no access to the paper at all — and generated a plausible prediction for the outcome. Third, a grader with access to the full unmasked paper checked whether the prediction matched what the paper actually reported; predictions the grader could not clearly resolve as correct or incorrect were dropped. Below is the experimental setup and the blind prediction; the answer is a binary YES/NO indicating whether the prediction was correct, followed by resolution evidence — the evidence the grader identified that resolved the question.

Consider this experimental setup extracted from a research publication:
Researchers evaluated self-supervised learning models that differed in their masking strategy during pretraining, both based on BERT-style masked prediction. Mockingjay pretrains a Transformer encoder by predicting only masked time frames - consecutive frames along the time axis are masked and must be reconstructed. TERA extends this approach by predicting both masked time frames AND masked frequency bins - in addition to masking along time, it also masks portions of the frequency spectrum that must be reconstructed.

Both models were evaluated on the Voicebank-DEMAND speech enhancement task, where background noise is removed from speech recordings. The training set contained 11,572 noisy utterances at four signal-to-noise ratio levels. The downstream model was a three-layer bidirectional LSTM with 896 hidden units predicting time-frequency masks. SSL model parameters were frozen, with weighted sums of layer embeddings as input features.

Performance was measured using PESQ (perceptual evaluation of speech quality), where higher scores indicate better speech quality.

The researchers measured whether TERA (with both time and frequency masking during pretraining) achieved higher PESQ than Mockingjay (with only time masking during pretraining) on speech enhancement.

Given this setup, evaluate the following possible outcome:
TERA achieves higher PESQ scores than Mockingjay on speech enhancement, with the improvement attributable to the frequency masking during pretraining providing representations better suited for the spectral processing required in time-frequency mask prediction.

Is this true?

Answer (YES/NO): YES